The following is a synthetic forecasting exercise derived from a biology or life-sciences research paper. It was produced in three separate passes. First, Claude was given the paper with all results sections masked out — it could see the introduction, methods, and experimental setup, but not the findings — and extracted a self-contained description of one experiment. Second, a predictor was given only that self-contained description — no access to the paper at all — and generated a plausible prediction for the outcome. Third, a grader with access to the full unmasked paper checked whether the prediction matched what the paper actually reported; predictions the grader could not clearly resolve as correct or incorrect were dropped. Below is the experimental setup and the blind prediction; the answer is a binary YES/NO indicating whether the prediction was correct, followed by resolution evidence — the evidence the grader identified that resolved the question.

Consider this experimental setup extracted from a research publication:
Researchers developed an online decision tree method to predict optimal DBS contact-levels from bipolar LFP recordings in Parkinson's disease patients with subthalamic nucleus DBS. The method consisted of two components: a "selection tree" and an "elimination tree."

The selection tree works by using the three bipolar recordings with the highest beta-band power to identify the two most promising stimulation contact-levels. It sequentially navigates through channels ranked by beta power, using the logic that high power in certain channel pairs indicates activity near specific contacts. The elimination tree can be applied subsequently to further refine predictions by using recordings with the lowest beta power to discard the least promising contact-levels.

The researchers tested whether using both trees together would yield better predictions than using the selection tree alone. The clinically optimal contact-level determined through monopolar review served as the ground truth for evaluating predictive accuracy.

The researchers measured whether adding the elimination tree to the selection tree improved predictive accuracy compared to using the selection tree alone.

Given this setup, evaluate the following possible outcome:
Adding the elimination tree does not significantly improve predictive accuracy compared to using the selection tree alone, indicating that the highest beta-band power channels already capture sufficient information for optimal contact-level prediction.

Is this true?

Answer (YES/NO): YES